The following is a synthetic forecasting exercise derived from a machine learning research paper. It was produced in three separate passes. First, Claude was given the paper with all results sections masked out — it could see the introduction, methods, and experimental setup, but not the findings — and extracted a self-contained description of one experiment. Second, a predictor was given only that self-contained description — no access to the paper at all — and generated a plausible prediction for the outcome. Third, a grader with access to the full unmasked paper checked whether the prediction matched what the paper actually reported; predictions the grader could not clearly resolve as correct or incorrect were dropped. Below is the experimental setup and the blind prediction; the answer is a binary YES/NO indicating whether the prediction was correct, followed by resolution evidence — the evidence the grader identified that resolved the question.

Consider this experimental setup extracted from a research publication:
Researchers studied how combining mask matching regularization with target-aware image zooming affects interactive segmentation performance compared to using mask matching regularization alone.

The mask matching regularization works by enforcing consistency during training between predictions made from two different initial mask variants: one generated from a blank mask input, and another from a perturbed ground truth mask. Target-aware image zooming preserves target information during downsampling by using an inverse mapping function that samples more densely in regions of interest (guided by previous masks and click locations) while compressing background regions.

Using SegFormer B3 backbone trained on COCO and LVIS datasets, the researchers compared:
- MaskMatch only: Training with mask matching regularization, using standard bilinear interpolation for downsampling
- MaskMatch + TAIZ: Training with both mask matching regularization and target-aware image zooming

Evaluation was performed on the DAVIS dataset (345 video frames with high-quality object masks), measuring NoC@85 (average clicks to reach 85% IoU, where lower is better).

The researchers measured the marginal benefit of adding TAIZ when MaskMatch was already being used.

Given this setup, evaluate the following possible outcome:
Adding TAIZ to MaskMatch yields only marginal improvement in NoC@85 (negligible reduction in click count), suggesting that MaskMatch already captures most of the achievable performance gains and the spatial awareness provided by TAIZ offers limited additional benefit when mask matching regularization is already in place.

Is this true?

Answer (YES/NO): NO